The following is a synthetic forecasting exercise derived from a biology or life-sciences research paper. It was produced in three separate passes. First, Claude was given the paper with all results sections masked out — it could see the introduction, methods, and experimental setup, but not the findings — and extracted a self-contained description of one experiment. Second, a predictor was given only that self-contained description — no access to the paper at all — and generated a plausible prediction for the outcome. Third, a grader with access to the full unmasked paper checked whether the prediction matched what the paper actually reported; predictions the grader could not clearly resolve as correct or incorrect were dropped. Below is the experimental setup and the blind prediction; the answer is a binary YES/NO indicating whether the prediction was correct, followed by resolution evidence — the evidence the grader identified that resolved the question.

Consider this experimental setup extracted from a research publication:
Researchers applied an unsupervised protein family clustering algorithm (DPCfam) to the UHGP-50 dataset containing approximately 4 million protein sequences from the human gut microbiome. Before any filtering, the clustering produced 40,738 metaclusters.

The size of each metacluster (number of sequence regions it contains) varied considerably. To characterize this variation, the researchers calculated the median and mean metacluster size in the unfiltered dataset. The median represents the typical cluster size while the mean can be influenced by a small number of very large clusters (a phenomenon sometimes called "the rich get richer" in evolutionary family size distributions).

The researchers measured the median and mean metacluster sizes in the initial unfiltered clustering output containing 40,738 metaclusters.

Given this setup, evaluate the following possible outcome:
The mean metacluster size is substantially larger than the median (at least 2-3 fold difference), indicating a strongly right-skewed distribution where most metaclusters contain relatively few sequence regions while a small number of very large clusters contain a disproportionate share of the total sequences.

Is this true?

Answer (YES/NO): YES